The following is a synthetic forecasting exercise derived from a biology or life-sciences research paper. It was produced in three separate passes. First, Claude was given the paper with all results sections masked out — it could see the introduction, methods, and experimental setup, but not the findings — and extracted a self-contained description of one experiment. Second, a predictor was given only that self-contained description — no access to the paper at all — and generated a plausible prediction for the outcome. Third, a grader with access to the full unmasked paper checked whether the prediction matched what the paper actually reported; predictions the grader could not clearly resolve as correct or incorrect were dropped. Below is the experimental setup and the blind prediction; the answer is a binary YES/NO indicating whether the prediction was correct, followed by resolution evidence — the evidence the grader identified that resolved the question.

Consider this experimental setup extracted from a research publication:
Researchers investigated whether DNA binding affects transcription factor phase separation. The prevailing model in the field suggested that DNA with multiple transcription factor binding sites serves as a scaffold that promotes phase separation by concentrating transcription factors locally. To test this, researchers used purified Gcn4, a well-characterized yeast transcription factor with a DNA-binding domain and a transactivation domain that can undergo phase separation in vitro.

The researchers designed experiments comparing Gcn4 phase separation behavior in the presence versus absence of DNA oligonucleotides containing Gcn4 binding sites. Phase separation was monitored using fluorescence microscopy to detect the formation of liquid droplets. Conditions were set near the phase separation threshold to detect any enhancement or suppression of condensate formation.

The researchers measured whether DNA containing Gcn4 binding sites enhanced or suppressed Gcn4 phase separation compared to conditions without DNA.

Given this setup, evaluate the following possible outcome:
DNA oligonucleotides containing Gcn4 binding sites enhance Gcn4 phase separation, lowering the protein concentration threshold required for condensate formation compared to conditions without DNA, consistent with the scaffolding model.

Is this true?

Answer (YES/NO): NO